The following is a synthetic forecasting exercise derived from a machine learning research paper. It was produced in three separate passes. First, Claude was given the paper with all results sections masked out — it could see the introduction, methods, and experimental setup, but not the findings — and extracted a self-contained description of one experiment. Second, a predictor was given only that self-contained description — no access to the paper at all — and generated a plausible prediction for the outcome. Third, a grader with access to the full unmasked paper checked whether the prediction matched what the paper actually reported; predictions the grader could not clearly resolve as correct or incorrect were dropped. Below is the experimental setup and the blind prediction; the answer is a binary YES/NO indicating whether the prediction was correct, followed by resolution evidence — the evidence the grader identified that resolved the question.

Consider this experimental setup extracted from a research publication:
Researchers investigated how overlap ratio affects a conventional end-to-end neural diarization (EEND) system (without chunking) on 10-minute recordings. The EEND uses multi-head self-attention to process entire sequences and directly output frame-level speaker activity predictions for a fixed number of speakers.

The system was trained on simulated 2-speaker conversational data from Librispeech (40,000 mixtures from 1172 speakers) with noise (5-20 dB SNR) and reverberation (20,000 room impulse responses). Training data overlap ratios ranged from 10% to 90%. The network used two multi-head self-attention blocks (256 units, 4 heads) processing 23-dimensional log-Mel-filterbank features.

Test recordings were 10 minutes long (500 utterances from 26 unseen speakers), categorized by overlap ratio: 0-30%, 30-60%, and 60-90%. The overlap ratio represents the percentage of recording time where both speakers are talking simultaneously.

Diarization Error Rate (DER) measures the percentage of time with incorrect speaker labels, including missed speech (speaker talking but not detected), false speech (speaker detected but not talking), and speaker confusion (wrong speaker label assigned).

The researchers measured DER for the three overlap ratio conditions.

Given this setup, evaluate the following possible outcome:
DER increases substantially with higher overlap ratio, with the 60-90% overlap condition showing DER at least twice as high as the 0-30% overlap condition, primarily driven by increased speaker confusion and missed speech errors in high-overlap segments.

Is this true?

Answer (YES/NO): NO